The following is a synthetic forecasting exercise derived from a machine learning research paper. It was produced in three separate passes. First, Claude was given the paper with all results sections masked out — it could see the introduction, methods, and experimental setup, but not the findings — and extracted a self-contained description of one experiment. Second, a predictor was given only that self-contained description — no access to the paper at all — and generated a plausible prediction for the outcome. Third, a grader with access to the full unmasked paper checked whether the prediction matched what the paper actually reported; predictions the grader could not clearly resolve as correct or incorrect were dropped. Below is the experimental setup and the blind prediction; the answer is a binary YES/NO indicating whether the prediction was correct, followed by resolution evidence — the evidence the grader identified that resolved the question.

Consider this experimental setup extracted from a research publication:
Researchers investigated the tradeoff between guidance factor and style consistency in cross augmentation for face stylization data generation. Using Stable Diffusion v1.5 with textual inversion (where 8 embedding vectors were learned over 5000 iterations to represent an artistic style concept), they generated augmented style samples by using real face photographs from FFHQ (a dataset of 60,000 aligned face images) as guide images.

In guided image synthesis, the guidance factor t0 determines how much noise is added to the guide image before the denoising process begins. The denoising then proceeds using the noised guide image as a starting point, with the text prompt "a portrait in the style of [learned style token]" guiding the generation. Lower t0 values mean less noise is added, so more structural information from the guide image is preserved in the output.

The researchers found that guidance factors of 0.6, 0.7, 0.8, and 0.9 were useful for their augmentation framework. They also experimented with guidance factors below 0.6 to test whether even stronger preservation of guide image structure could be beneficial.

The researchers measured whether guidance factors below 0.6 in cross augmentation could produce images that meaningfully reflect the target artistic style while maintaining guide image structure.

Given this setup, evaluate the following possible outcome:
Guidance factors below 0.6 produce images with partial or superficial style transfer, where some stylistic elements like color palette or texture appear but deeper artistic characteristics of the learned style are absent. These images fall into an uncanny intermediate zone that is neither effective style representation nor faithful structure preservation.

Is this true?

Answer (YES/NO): NO